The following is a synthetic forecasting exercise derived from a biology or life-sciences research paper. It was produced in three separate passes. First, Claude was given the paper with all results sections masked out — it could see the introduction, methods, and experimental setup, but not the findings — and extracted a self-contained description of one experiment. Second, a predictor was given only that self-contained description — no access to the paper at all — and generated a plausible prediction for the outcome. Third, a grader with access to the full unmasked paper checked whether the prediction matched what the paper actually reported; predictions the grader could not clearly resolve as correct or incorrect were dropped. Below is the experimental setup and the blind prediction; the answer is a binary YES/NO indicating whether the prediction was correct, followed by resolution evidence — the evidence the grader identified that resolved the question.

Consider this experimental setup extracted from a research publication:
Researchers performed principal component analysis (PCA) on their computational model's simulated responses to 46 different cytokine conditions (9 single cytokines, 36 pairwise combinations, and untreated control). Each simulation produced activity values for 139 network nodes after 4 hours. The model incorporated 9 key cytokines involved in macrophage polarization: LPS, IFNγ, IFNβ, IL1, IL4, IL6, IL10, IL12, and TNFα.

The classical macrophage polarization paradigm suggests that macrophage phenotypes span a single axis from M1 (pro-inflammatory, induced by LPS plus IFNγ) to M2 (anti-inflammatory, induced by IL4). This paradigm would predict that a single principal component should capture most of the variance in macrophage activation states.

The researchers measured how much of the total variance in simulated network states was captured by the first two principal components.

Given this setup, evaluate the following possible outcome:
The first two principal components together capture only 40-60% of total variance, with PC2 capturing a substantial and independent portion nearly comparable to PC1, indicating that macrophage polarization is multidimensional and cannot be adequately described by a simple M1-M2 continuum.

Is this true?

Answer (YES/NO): NO